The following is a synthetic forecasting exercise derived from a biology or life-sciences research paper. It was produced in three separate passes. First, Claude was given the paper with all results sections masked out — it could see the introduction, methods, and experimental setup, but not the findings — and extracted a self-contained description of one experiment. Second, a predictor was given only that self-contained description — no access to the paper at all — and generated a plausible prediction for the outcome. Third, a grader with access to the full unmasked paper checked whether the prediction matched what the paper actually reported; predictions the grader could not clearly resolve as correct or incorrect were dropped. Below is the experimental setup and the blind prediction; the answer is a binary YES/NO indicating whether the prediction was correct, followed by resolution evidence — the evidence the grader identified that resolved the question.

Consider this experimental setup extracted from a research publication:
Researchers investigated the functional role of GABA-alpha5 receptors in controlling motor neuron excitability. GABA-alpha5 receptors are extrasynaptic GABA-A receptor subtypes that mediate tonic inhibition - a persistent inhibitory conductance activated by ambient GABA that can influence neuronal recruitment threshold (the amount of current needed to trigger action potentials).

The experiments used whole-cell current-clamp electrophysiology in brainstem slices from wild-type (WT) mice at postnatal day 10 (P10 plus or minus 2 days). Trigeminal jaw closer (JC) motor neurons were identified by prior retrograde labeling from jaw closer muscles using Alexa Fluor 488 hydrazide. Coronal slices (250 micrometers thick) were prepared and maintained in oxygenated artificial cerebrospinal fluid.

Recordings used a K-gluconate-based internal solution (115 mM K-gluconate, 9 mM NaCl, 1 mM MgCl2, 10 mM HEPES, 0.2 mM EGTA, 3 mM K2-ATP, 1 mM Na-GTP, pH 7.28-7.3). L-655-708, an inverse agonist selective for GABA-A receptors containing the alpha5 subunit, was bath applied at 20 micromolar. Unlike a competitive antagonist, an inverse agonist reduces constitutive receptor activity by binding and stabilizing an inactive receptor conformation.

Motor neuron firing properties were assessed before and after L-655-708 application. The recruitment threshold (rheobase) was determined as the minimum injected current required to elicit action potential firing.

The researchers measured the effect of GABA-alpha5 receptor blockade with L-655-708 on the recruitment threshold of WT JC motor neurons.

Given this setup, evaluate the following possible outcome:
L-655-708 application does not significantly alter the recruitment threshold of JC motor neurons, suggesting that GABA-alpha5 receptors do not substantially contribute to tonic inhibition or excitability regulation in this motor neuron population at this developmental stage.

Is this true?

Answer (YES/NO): NO